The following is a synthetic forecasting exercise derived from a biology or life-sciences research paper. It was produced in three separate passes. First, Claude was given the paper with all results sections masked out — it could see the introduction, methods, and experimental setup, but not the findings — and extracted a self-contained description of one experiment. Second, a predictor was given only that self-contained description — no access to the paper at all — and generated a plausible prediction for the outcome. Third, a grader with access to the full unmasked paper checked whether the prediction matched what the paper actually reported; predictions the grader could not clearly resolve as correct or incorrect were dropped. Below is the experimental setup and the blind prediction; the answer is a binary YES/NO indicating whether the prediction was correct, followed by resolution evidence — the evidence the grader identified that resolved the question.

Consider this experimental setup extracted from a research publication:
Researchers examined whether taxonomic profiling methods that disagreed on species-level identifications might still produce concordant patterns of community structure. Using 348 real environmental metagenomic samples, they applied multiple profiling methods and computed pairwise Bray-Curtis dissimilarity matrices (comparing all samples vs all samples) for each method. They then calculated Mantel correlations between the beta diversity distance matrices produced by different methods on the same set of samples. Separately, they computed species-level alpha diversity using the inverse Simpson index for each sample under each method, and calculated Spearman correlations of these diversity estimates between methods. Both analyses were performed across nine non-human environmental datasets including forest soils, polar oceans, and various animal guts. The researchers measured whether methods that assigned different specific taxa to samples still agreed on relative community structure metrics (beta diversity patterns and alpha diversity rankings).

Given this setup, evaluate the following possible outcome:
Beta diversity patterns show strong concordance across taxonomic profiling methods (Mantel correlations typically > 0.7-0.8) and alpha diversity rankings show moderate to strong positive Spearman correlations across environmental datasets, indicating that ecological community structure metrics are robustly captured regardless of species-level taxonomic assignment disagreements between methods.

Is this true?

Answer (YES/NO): NO